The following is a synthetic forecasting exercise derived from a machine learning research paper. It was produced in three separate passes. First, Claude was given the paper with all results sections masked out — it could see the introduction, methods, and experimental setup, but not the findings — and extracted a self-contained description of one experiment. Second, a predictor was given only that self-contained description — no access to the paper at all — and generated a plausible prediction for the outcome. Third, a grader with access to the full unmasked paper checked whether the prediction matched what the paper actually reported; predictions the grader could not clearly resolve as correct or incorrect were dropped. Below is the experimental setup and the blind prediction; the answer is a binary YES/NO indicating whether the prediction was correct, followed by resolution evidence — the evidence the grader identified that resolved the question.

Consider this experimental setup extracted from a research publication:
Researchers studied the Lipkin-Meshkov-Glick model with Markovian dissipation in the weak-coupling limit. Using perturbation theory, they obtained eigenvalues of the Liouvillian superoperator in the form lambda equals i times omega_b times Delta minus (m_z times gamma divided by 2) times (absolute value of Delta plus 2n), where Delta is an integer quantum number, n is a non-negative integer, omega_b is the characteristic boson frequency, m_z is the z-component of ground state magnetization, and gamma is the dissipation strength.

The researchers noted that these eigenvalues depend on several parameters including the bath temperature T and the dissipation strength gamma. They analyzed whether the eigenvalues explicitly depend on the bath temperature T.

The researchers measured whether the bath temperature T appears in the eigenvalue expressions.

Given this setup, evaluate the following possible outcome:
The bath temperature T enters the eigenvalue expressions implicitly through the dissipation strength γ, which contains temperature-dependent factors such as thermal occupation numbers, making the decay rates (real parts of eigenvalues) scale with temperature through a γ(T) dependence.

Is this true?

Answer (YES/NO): NO